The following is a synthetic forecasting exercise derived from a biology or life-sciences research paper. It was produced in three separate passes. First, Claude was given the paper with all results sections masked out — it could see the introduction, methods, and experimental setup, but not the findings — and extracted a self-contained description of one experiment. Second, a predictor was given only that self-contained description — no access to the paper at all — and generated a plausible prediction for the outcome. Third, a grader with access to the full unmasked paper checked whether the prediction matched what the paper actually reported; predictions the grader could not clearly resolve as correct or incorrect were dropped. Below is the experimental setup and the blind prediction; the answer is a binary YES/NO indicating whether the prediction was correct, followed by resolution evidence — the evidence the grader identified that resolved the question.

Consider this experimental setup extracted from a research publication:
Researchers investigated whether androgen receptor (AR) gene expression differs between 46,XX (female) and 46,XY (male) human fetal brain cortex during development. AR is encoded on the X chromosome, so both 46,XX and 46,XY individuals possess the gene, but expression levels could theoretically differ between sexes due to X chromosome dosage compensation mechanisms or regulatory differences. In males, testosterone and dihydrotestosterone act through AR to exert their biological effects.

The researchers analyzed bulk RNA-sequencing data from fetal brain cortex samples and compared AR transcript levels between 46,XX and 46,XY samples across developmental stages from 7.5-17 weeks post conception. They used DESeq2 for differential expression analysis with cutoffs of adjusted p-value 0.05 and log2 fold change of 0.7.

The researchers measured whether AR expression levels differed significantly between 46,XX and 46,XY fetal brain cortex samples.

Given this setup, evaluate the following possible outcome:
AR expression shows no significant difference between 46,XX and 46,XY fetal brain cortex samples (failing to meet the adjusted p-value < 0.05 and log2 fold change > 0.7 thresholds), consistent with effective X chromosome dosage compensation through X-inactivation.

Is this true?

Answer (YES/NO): YES